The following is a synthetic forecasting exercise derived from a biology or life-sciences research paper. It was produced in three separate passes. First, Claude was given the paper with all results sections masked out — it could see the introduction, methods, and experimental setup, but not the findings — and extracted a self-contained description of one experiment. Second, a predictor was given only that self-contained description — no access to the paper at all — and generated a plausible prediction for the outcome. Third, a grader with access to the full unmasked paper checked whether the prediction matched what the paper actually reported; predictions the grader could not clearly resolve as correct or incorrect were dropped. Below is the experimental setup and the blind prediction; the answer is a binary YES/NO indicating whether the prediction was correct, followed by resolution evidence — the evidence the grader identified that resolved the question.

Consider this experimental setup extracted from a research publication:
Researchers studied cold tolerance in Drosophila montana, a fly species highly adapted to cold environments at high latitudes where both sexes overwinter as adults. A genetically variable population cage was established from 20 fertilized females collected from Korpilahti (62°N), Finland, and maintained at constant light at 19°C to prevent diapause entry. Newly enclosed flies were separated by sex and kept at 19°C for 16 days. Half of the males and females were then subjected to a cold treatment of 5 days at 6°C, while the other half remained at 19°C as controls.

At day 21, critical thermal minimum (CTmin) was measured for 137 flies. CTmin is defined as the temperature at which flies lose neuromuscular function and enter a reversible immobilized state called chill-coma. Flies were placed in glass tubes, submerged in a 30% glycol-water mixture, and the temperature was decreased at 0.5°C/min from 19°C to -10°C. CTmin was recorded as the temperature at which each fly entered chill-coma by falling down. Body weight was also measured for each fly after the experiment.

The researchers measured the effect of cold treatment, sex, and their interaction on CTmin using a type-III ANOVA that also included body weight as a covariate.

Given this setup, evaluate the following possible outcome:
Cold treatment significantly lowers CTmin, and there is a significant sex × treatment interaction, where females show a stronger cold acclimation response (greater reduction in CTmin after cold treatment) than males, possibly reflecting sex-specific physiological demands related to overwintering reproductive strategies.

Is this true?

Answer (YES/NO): NO